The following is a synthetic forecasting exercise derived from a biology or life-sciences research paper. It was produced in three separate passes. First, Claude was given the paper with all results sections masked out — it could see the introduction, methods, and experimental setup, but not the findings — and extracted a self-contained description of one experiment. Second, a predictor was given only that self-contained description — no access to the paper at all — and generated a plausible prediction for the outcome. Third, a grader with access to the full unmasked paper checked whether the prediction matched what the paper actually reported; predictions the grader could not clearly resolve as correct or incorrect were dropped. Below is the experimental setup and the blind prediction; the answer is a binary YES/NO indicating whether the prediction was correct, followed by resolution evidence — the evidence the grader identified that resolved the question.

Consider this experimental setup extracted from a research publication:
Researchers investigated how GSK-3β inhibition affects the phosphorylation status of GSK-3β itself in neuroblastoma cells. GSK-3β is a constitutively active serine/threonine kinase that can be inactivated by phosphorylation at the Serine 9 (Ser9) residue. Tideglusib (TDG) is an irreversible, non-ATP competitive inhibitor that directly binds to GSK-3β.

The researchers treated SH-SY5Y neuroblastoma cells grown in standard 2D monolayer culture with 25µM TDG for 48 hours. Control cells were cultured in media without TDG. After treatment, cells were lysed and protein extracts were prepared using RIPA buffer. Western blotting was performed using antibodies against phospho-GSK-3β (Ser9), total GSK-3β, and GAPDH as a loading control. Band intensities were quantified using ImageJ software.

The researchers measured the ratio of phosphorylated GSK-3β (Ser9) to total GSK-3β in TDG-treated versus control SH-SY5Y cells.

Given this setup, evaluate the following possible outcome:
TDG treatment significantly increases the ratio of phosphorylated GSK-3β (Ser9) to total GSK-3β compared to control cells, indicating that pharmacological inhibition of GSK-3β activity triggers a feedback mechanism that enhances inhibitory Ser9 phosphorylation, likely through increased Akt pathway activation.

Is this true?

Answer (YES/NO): YES